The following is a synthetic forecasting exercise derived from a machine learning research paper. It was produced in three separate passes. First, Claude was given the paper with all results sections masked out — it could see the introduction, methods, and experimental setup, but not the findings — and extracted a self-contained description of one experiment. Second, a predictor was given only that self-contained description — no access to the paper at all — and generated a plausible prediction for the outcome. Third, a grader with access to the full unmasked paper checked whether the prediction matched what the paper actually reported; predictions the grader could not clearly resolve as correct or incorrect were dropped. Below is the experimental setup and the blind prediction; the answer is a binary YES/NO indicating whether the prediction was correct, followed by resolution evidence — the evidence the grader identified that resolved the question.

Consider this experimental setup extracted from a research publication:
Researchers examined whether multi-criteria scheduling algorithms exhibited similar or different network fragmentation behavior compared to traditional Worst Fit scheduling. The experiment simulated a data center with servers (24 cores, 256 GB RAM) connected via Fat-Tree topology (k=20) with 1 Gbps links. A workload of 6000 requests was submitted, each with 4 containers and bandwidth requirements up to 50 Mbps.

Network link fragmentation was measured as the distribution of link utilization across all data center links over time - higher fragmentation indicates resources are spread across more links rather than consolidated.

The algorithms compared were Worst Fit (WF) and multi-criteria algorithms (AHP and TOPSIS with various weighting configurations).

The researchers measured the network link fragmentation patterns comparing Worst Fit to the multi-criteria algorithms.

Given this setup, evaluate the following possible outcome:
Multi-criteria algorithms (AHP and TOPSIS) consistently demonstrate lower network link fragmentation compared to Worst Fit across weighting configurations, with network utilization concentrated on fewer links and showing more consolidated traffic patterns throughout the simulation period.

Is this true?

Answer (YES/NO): NO